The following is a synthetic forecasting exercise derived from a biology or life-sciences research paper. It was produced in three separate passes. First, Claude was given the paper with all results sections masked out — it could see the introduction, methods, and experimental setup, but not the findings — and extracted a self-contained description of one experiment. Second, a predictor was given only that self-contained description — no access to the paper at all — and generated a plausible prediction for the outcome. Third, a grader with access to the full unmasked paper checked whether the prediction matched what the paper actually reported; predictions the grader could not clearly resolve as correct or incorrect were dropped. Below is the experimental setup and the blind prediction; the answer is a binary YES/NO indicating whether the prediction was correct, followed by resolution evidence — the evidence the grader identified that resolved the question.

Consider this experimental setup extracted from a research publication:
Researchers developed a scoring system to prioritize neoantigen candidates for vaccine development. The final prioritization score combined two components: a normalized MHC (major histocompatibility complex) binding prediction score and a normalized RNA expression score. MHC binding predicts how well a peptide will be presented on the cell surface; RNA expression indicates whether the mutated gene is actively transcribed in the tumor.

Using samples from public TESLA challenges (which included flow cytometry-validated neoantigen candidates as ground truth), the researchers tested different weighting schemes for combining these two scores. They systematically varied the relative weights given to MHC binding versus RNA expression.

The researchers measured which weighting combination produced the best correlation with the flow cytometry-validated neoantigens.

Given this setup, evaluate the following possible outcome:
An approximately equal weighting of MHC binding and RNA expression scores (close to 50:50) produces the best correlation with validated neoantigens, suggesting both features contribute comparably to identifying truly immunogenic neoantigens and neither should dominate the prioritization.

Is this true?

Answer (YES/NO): NO